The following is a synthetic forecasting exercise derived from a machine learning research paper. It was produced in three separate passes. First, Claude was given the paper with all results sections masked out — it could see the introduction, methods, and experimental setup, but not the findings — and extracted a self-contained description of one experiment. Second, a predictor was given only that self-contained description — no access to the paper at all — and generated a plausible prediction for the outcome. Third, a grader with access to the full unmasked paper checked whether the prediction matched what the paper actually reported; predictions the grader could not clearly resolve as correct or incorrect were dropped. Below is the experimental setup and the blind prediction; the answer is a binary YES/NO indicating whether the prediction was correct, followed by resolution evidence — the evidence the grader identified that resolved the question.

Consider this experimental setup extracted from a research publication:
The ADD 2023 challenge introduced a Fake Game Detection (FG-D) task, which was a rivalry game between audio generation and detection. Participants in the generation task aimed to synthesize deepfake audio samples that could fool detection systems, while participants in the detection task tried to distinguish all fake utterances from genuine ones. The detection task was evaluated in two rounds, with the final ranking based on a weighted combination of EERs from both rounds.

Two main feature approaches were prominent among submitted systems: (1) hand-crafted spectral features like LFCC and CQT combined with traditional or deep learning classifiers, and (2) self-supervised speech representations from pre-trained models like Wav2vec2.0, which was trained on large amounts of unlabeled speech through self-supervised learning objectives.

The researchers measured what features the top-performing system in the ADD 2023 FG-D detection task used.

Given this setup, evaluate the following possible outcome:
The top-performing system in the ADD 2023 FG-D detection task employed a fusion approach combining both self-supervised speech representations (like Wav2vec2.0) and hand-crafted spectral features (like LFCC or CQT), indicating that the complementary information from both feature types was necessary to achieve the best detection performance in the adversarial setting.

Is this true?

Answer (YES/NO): NO